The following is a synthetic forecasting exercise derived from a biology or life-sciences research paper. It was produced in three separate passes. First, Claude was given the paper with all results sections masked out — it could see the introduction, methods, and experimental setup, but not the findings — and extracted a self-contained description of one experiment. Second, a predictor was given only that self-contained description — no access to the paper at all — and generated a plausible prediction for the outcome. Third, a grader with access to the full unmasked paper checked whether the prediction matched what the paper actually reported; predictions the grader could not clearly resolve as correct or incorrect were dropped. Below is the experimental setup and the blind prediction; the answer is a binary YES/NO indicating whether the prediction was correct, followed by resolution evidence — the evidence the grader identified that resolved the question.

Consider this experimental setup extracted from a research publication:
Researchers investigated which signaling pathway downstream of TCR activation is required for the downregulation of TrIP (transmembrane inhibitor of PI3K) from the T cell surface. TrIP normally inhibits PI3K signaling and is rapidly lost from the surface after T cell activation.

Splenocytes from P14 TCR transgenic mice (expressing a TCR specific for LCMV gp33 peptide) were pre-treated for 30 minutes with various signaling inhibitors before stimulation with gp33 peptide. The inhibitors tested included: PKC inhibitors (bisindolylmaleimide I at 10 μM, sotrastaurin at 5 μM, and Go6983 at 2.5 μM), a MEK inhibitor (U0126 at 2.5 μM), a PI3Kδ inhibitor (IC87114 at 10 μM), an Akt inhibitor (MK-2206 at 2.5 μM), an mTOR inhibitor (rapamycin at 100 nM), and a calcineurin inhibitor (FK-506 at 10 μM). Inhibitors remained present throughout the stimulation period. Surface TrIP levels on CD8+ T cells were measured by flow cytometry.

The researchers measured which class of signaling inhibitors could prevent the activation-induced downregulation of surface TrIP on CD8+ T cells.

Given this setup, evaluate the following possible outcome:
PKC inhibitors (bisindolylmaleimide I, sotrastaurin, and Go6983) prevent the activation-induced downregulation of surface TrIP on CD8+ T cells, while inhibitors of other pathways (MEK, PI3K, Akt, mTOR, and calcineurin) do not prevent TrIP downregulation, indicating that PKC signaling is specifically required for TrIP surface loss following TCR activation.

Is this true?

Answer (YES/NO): NO